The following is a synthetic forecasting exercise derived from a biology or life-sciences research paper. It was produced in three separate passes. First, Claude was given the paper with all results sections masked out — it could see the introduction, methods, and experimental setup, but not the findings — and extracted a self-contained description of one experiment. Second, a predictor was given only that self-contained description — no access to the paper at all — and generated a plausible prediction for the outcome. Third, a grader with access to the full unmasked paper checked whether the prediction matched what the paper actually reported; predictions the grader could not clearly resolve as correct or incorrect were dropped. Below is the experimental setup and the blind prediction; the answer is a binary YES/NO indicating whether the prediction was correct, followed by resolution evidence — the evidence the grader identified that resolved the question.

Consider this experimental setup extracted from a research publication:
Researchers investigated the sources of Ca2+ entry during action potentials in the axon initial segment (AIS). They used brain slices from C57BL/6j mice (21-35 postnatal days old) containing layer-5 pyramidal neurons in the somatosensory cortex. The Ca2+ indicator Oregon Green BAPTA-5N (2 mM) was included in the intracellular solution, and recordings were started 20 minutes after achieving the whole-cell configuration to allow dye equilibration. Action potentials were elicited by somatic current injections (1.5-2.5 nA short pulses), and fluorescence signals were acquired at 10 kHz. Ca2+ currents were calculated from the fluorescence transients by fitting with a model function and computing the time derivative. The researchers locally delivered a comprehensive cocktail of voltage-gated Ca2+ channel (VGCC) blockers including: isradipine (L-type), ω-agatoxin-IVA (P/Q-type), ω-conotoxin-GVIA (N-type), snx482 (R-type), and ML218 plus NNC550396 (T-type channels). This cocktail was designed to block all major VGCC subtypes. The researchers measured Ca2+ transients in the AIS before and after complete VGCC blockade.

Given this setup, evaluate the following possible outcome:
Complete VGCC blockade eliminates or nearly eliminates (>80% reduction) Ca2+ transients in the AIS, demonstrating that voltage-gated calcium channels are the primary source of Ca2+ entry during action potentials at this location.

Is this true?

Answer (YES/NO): NO